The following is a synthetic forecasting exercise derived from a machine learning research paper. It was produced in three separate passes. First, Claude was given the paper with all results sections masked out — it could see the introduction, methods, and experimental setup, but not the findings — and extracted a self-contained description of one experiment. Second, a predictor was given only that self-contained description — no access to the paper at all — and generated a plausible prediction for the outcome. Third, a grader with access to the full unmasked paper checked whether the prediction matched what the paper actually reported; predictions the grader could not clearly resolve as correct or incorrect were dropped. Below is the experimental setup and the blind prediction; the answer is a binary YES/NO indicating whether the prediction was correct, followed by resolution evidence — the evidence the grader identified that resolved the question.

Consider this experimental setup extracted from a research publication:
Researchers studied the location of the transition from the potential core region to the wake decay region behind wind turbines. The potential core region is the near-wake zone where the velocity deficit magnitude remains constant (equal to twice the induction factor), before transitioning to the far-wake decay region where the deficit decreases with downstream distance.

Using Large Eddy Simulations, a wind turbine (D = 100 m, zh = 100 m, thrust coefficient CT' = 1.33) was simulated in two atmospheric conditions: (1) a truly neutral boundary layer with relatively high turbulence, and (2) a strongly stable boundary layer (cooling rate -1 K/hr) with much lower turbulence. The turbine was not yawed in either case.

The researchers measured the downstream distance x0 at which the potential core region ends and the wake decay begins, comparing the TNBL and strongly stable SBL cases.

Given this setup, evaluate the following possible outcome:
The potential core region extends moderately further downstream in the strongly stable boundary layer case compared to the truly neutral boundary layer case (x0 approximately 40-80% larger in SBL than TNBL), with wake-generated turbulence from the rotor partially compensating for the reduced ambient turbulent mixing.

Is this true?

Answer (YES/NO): YES